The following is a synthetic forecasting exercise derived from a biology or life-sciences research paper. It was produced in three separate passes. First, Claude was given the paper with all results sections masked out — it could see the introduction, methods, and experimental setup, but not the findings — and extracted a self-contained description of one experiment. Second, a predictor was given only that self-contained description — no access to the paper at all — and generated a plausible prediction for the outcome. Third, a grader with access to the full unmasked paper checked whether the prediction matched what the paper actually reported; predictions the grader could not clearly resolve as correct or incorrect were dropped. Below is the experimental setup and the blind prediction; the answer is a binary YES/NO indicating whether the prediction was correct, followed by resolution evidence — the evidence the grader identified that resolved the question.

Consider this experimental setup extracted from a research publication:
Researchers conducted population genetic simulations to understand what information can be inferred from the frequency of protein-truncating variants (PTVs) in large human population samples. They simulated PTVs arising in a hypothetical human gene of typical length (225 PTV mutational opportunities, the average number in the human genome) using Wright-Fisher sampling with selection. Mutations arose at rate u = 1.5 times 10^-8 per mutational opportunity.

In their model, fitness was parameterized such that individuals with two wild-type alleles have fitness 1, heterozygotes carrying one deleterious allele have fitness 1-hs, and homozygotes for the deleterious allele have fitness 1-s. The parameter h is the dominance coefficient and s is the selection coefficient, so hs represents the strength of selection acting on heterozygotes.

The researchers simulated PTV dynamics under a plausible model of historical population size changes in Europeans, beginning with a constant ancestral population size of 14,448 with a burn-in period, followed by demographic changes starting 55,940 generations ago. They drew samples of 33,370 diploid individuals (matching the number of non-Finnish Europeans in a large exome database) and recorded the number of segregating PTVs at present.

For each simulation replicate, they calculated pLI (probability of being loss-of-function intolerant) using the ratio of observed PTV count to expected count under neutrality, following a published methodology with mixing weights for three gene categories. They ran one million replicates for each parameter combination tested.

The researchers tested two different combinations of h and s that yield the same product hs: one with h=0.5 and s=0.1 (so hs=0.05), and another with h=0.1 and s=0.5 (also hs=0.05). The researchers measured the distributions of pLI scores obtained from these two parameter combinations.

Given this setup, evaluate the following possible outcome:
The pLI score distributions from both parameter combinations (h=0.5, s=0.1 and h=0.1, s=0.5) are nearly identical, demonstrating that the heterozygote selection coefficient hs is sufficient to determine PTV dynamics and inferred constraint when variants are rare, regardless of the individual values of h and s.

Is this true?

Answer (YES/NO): YES